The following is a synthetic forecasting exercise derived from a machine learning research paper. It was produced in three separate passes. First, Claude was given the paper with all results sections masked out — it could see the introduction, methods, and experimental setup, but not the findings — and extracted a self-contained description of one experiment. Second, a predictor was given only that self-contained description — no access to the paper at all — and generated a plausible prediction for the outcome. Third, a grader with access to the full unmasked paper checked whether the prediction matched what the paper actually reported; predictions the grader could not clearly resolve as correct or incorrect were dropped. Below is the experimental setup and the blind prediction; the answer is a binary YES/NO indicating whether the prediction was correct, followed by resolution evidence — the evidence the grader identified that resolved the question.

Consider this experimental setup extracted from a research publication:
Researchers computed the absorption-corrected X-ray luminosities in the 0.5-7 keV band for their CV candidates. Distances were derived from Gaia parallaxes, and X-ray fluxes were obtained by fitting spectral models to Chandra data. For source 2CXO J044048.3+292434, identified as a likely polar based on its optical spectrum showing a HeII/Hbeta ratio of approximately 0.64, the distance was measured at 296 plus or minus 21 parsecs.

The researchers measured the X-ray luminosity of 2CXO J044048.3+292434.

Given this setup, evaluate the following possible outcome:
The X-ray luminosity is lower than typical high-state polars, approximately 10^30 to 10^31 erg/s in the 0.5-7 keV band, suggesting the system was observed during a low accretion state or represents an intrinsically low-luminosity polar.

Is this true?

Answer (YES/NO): YES